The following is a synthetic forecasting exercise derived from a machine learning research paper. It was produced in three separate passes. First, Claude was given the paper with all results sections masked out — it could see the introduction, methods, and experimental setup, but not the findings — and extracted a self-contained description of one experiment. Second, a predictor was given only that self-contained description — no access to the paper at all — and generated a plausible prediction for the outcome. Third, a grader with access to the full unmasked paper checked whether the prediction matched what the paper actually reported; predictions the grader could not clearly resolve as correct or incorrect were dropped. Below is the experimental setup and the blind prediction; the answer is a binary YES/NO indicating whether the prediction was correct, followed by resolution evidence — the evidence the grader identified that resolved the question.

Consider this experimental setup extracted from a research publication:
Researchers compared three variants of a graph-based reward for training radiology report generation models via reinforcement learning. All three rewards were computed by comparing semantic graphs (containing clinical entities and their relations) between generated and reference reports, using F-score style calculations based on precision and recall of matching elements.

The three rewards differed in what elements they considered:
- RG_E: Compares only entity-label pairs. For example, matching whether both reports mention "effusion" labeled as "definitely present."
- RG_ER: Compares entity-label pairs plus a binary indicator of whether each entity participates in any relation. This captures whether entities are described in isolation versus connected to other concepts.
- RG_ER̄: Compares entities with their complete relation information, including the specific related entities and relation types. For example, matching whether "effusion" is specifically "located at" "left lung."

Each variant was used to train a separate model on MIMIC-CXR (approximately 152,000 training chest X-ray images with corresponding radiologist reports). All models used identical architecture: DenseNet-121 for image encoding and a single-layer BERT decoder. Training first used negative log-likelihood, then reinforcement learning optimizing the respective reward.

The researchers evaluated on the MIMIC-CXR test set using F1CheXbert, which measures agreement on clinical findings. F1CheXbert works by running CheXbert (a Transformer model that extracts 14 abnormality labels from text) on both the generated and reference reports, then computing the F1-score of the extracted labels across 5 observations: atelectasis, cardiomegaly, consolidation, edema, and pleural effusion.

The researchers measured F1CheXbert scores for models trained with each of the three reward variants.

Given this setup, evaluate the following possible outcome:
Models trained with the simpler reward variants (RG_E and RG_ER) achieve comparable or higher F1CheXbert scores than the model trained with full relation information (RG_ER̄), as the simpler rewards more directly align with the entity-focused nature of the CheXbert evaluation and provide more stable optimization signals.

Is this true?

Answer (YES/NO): YES